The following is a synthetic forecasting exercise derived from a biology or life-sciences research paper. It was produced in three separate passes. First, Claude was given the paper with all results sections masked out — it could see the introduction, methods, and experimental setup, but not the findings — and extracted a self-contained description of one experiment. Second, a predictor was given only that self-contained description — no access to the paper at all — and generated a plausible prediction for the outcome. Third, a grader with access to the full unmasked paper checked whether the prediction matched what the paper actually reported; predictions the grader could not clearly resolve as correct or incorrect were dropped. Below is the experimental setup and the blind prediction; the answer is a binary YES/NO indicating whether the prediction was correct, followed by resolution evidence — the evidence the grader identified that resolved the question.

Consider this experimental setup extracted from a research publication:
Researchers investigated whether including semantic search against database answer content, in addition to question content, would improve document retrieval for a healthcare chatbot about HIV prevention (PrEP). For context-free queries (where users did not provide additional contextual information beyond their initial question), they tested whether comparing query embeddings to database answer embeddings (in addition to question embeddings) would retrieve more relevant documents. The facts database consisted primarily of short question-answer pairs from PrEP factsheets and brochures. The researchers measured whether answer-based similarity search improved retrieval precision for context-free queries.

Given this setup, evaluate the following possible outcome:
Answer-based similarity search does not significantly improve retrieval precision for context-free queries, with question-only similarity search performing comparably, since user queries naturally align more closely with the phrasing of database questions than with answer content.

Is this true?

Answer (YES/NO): YES